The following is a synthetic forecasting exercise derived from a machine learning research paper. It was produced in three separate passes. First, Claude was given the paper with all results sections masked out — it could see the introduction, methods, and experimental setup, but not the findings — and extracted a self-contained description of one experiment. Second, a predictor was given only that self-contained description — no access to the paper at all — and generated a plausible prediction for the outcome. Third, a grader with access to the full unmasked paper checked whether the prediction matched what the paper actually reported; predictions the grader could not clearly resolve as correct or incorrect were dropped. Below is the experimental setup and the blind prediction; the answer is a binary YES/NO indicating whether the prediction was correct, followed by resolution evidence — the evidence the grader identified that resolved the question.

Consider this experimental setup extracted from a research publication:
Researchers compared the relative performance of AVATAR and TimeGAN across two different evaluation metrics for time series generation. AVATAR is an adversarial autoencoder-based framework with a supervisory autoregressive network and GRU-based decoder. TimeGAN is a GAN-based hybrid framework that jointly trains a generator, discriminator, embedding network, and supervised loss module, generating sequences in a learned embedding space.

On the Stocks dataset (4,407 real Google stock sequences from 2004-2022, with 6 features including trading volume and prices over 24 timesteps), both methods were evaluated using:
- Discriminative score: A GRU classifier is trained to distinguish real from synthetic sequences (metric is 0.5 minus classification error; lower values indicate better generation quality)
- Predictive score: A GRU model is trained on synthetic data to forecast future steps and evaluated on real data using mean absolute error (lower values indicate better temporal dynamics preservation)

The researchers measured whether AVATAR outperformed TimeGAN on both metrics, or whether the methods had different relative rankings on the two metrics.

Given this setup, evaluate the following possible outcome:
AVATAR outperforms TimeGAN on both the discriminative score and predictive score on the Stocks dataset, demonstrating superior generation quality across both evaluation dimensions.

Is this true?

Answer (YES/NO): YES